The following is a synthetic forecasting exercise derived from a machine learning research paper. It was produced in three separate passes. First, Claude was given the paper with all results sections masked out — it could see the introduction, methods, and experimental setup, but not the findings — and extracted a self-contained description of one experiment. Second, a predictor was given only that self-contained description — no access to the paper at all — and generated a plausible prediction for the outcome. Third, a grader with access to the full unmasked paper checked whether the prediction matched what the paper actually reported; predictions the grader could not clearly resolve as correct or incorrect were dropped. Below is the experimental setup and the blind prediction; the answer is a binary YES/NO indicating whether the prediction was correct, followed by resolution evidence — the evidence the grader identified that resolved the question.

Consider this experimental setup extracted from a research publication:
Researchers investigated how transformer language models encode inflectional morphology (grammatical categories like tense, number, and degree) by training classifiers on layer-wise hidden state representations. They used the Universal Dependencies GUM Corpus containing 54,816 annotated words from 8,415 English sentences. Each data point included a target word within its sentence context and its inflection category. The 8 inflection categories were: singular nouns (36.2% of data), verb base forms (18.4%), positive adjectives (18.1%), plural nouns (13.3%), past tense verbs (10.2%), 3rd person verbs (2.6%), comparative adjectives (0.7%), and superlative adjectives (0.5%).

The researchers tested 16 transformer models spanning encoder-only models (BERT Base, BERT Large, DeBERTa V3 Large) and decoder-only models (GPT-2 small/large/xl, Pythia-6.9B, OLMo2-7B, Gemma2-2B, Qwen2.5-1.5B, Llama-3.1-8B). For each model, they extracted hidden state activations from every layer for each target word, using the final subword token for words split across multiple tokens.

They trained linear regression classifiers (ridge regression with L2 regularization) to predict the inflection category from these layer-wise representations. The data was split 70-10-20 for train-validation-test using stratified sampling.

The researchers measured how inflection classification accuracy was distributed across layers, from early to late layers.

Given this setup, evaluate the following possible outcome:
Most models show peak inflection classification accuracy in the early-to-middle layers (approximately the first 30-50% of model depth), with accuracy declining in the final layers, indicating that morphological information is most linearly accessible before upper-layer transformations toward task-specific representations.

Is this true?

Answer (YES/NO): NO